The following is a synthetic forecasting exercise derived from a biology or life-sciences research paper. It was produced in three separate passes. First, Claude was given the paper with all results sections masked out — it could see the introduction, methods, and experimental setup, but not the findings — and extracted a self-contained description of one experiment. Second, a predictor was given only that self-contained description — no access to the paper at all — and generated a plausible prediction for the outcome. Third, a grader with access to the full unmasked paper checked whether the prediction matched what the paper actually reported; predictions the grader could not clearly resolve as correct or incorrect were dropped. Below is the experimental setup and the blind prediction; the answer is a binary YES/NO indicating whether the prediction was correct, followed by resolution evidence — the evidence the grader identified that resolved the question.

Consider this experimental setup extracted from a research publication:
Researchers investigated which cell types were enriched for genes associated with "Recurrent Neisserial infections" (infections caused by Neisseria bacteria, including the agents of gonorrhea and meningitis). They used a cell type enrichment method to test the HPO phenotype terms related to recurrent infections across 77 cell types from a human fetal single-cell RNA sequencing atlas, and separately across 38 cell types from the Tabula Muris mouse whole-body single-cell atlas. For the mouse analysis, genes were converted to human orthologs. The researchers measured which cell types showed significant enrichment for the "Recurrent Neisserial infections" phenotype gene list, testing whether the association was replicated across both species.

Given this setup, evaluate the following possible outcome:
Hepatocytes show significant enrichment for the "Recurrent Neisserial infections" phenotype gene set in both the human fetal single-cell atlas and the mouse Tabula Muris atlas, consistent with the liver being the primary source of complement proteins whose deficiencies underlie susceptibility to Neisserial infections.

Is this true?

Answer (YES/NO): NO